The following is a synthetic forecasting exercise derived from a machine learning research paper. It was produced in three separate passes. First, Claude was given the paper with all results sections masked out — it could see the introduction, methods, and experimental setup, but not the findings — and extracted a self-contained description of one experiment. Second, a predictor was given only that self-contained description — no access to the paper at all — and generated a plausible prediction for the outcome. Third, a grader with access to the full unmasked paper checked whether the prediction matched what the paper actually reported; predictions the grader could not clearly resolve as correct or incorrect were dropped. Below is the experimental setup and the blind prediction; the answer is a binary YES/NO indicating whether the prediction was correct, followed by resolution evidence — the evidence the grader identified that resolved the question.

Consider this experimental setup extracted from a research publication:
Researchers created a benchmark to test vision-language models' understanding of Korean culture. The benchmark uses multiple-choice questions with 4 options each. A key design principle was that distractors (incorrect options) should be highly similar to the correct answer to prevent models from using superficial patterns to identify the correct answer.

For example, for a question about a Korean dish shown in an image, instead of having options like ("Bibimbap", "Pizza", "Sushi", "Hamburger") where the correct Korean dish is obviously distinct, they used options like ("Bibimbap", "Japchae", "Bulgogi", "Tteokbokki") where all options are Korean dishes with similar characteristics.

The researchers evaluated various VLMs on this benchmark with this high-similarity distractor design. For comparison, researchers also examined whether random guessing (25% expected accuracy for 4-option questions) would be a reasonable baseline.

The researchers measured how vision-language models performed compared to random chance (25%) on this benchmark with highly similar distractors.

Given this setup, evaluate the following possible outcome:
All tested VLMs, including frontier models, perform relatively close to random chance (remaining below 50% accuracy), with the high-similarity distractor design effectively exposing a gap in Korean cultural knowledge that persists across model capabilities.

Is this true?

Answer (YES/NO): NO